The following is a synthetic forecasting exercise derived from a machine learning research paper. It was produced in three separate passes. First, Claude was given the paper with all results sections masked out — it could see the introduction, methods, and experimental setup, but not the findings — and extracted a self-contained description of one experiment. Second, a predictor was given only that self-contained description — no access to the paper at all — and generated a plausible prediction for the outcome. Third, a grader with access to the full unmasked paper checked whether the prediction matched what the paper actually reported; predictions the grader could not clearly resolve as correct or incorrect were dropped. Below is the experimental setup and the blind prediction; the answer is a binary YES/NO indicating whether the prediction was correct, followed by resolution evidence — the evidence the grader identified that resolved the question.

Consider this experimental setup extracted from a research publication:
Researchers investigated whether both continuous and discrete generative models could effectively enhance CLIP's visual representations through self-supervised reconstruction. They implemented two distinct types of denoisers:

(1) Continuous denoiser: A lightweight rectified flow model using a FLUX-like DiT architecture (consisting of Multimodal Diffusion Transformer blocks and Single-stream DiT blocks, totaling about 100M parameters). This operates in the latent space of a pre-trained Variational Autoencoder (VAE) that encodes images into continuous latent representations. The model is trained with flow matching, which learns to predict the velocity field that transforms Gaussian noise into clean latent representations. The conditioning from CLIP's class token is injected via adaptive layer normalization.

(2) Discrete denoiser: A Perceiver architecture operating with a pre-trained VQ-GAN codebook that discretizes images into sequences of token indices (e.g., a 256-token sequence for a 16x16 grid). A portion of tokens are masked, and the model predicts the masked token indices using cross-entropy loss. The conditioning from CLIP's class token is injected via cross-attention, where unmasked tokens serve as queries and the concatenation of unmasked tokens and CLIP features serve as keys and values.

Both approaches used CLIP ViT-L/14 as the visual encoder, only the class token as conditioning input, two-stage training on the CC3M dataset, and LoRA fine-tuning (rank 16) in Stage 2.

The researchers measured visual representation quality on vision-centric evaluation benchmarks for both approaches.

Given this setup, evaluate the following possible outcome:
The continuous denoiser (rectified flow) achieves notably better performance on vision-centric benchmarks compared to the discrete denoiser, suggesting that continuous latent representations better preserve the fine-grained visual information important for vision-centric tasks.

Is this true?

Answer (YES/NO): NO